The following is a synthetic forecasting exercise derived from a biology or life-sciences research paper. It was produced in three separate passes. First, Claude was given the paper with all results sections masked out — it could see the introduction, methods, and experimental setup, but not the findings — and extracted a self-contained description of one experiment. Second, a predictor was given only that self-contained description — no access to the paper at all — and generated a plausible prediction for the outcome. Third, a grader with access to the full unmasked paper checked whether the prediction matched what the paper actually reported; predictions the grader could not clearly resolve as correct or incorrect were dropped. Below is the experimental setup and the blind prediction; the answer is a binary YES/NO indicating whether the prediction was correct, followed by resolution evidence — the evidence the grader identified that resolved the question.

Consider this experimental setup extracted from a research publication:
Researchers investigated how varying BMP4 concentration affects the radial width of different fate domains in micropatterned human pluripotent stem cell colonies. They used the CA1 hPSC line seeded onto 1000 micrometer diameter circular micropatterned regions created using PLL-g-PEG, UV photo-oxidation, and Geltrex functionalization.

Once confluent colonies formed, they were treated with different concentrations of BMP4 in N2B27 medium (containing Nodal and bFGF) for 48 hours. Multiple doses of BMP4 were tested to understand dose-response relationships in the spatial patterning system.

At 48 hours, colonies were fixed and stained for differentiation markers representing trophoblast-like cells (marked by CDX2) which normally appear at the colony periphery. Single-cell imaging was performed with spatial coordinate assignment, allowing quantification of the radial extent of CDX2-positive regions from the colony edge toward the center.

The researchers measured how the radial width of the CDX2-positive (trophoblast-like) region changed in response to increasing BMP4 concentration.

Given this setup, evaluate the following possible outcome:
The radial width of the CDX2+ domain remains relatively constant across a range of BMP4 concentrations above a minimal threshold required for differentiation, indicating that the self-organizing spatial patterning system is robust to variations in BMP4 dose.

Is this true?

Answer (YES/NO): NO